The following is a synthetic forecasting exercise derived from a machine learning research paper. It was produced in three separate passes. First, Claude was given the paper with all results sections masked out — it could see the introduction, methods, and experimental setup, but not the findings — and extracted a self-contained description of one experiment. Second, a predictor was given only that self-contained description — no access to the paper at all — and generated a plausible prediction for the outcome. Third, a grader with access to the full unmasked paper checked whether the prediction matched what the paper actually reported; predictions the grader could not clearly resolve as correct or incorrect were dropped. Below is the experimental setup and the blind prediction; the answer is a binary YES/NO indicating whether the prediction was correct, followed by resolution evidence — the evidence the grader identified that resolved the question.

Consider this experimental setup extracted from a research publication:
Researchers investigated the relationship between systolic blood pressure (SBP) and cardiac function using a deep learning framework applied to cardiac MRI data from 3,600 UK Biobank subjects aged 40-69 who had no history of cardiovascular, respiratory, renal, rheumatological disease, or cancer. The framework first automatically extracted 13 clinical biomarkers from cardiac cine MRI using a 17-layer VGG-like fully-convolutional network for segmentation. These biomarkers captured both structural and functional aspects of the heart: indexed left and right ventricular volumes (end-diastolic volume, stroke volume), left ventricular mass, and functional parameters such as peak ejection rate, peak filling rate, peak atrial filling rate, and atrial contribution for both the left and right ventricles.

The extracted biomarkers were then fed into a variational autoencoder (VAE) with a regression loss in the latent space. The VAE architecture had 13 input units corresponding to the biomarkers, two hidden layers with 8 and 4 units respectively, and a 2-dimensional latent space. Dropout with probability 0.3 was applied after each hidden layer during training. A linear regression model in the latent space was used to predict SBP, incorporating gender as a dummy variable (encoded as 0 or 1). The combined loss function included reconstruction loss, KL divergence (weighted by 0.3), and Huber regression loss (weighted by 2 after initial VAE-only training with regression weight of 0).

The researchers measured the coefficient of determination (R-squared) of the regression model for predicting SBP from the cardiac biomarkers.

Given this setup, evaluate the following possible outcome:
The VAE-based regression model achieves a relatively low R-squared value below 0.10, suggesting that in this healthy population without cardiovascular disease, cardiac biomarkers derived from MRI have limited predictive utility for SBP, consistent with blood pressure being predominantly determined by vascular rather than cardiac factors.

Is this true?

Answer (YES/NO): NO